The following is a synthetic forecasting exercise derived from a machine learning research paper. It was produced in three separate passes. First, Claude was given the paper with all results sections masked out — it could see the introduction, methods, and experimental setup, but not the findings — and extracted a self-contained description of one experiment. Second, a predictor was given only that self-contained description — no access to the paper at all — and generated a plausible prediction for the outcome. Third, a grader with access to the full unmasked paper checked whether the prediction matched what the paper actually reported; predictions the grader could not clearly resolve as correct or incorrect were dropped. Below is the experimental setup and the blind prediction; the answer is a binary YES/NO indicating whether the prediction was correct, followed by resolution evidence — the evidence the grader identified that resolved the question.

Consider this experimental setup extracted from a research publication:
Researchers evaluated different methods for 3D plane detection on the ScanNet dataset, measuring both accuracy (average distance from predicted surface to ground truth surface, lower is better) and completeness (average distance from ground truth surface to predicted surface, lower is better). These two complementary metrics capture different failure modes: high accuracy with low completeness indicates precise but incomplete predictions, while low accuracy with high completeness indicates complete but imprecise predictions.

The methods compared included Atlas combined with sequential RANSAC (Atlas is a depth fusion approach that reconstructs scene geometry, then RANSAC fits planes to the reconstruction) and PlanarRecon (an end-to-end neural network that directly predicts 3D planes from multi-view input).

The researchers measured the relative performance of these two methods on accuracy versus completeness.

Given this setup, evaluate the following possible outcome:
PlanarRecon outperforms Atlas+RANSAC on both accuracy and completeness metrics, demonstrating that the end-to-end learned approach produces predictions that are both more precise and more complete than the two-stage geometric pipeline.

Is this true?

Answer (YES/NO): NO